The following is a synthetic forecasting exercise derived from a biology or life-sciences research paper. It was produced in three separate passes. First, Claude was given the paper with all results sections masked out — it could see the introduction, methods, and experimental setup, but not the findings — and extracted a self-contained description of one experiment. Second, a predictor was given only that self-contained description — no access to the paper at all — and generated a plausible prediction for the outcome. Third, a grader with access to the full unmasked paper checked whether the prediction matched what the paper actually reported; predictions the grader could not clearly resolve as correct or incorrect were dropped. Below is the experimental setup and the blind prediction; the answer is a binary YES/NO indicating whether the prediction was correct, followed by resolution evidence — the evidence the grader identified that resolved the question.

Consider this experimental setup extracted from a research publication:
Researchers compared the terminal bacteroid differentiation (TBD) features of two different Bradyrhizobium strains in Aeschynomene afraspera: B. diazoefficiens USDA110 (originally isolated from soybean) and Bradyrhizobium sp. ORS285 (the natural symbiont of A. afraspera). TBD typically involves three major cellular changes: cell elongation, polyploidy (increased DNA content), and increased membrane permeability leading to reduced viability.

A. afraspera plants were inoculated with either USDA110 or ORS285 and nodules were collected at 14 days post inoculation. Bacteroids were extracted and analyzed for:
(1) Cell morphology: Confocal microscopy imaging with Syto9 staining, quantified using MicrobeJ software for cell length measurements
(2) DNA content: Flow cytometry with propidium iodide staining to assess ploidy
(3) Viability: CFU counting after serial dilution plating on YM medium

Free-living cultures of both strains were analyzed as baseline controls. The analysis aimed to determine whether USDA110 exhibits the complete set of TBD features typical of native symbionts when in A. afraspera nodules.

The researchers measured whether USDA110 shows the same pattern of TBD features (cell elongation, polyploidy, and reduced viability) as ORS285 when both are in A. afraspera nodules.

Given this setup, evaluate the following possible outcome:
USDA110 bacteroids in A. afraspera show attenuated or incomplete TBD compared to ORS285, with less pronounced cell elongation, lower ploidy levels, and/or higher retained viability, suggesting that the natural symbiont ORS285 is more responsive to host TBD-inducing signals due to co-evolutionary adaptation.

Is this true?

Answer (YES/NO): YES